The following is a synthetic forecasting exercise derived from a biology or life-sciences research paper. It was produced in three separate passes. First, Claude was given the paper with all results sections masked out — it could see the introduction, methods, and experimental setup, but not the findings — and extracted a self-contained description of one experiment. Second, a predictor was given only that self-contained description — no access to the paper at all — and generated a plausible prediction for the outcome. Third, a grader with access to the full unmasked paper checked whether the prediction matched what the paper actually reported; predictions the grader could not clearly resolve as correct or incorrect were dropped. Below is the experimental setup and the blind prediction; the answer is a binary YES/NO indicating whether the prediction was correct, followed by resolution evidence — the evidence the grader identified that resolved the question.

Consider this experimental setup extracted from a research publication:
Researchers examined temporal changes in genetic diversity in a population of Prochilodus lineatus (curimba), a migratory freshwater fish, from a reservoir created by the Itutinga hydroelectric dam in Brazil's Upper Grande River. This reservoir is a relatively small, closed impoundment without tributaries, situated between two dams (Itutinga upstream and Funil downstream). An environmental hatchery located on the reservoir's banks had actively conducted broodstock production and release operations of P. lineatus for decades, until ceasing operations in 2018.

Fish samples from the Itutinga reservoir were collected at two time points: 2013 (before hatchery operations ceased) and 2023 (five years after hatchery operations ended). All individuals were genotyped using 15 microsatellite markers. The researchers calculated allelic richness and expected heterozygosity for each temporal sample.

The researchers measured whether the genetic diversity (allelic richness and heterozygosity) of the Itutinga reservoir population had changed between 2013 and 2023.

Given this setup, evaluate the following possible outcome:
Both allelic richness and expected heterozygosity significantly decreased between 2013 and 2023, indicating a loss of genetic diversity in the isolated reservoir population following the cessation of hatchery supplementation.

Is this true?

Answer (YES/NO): NO